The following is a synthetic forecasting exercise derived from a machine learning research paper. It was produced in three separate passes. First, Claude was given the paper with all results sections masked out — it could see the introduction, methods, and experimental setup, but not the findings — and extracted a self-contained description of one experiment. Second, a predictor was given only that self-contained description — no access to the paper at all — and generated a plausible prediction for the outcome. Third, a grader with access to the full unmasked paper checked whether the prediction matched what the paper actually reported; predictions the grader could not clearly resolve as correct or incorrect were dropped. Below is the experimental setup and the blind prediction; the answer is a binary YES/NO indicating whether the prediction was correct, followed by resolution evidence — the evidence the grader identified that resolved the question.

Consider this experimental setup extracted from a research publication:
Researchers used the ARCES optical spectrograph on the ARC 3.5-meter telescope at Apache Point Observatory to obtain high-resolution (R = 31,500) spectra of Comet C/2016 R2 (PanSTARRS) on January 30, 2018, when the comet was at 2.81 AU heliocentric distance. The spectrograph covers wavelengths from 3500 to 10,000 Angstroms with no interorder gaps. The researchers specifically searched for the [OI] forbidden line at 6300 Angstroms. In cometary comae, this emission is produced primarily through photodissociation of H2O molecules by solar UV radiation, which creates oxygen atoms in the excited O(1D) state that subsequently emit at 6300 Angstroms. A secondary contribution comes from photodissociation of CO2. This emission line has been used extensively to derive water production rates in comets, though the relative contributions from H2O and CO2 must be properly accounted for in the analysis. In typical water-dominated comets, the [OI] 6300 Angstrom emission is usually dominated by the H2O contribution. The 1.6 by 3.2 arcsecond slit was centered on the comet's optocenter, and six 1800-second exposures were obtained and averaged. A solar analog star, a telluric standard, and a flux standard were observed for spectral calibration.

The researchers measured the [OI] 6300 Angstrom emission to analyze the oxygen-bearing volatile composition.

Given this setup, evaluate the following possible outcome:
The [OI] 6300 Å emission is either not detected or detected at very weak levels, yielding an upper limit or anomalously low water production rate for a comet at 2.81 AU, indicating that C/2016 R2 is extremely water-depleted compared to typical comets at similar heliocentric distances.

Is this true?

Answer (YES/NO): NO